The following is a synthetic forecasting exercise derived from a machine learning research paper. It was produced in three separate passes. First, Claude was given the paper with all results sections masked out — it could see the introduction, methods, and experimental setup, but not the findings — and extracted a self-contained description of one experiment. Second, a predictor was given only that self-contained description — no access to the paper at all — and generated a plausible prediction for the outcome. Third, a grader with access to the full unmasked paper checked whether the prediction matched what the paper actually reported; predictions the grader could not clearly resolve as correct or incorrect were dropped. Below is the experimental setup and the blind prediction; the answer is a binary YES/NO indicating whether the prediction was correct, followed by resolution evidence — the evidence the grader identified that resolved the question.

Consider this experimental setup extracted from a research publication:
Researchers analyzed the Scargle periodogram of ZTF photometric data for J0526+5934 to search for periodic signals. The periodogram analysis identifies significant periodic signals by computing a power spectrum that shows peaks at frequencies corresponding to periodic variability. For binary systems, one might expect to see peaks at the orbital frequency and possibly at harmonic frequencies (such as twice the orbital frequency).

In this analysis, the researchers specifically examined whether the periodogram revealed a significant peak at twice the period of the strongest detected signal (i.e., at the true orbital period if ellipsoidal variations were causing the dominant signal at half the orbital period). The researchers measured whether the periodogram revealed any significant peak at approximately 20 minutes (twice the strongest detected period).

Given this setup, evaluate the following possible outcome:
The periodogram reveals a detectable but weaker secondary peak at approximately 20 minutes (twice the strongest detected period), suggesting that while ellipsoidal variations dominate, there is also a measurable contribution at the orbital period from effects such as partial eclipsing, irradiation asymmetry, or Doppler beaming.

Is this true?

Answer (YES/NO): NO